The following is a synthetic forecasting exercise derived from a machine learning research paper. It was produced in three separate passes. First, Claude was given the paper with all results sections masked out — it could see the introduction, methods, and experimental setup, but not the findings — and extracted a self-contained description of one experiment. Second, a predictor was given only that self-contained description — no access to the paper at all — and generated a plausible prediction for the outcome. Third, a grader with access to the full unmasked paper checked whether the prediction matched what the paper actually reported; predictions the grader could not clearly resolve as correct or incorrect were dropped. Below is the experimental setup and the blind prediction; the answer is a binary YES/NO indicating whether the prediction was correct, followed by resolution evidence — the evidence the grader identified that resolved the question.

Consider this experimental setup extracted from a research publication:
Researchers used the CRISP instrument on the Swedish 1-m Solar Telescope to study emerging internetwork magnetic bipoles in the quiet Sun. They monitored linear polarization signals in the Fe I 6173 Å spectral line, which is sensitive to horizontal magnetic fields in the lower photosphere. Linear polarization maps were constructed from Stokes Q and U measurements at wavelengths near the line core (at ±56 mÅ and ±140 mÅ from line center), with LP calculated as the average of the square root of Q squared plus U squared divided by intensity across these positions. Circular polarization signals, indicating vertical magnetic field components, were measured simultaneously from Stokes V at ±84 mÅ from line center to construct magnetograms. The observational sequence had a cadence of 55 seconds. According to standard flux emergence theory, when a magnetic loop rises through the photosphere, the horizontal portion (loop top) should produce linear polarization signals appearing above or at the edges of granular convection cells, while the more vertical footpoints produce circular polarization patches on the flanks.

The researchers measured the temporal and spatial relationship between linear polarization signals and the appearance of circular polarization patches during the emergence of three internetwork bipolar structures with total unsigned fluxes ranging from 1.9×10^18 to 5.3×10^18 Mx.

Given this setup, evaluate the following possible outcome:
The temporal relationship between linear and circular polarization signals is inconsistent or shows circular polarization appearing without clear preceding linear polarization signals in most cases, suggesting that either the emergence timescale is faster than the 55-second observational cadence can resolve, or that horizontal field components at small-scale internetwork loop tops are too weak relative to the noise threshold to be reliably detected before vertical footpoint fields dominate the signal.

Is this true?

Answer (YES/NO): NO